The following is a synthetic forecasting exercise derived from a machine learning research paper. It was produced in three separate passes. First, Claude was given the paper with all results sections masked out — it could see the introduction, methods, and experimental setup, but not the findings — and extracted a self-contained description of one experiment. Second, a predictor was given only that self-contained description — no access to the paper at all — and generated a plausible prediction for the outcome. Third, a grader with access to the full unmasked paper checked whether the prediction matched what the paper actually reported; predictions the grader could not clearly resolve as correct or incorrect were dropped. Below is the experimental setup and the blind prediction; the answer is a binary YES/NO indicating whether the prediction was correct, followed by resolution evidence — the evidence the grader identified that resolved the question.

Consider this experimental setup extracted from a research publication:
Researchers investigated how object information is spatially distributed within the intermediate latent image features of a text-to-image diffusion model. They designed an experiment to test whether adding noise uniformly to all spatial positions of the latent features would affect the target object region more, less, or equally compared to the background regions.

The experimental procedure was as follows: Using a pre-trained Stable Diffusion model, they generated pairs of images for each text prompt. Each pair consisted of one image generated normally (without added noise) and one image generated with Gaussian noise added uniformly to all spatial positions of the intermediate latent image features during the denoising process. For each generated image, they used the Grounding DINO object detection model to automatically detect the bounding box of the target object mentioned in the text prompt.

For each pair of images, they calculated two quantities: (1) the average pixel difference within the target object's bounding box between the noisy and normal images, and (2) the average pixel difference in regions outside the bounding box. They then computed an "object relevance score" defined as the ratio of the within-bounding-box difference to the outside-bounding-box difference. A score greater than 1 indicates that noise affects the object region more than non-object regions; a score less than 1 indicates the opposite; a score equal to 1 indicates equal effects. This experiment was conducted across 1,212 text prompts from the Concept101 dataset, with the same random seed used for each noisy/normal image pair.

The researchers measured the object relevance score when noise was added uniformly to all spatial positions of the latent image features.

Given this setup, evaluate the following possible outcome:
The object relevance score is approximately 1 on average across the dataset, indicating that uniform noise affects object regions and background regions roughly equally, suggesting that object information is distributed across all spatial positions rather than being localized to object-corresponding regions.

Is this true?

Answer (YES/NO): NO